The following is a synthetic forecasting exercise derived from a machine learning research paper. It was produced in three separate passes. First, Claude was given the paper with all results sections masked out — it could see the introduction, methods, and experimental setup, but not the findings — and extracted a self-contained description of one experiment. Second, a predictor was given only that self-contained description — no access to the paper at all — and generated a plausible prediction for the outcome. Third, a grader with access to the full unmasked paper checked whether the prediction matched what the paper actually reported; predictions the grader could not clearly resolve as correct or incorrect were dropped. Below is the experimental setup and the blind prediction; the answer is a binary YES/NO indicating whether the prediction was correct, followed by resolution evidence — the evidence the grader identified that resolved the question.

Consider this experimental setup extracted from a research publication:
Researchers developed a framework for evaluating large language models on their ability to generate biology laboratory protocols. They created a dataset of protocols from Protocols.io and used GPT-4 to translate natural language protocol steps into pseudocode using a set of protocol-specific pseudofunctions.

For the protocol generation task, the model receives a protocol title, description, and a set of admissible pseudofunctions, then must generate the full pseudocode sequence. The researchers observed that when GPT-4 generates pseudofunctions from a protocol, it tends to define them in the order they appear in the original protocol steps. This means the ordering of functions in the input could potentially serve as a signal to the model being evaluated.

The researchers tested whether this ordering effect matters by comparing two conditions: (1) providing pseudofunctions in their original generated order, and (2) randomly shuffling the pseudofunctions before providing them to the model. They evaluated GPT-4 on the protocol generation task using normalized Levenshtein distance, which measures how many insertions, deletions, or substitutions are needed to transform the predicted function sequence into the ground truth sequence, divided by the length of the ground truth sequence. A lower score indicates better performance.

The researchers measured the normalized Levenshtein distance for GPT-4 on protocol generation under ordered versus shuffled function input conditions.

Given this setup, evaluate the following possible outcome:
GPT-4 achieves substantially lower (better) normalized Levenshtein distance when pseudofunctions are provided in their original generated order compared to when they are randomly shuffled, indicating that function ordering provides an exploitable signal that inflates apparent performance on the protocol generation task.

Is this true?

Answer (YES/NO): YES